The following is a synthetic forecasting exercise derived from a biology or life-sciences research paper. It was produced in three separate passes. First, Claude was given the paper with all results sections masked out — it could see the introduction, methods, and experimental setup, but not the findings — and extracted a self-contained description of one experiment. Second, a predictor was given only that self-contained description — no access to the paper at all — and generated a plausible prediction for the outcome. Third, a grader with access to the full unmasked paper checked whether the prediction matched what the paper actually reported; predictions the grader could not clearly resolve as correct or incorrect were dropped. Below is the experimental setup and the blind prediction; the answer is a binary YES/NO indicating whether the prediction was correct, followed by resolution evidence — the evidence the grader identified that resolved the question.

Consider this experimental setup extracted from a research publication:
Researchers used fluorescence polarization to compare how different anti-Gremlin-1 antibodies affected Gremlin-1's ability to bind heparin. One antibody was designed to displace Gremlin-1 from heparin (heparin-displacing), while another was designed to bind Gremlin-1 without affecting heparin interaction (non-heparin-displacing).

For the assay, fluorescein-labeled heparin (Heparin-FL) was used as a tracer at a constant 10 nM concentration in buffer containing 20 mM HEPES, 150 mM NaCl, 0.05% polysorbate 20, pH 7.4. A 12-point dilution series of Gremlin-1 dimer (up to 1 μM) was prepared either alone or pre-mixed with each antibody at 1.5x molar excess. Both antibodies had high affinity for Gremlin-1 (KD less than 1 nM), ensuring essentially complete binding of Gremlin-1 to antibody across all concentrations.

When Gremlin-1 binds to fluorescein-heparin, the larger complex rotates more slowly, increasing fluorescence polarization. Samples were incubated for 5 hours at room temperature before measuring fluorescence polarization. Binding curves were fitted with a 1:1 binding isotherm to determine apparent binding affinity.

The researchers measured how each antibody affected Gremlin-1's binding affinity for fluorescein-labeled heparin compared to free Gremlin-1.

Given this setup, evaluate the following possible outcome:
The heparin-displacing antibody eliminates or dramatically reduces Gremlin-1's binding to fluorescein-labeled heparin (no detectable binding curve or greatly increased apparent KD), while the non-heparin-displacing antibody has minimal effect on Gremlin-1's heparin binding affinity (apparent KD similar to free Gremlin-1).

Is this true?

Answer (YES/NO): YES